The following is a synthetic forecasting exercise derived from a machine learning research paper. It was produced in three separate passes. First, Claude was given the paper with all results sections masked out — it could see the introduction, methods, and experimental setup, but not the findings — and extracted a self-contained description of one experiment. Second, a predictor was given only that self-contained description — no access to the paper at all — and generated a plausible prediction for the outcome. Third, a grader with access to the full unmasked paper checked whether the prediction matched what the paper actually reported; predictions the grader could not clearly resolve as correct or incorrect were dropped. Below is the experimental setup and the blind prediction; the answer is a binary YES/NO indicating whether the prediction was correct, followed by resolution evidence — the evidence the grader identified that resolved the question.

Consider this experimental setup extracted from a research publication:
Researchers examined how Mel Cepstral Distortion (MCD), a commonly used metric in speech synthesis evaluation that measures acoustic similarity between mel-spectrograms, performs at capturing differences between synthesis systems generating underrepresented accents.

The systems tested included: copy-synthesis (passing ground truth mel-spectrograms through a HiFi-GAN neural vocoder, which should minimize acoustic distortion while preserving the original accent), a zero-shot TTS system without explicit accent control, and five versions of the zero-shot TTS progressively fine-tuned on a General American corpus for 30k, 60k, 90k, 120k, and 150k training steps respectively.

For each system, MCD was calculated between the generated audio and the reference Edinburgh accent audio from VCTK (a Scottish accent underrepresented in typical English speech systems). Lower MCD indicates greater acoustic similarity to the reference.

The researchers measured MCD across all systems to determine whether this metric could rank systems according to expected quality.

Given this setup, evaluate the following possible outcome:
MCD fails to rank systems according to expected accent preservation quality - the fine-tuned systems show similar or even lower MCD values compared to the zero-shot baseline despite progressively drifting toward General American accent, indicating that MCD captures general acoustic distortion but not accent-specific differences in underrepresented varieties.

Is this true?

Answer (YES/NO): NO